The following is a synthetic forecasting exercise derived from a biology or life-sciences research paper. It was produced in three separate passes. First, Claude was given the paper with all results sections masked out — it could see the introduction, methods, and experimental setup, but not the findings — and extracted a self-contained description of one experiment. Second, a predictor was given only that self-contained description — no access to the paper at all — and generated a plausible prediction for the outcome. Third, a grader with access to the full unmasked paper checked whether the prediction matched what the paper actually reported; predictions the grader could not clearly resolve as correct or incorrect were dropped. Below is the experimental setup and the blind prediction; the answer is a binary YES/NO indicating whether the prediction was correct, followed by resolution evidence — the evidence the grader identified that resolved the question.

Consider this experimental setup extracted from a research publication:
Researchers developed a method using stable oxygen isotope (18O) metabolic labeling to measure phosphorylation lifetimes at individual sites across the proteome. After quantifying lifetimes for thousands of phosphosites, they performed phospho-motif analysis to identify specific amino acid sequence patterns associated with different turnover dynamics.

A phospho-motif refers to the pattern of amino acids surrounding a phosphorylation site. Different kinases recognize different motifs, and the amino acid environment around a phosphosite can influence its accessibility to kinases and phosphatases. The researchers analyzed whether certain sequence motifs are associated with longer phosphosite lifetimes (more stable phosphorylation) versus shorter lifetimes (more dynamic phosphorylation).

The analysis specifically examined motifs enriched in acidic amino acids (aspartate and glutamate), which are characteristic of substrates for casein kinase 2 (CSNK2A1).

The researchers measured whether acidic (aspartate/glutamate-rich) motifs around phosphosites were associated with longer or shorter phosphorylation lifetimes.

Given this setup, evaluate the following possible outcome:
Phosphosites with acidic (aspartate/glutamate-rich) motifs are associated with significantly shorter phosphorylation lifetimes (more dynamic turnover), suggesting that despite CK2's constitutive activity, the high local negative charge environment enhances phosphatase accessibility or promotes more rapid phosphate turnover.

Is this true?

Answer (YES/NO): NO